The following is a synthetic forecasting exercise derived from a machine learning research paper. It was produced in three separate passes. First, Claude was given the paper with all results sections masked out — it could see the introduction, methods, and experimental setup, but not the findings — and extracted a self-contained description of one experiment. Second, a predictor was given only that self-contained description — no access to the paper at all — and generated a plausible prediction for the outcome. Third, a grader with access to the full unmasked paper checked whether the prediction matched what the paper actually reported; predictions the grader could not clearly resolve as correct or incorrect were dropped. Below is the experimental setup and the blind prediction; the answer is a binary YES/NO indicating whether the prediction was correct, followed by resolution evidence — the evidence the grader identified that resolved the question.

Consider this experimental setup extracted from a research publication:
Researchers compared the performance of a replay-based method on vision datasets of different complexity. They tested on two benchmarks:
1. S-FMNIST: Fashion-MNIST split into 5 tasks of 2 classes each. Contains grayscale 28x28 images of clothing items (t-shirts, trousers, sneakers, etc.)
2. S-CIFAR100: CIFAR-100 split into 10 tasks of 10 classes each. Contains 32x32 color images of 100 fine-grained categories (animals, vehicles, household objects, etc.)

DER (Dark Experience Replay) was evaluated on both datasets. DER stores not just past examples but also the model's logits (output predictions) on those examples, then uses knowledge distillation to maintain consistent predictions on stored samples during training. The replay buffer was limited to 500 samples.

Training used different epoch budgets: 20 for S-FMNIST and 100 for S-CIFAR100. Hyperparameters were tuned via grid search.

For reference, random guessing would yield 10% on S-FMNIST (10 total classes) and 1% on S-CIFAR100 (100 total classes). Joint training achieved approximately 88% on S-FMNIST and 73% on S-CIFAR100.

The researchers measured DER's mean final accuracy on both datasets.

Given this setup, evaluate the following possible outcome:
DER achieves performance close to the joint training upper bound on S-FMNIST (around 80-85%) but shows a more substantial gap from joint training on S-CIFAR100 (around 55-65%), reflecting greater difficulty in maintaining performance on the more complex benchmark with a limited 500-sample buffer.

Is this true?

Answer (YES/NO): NO